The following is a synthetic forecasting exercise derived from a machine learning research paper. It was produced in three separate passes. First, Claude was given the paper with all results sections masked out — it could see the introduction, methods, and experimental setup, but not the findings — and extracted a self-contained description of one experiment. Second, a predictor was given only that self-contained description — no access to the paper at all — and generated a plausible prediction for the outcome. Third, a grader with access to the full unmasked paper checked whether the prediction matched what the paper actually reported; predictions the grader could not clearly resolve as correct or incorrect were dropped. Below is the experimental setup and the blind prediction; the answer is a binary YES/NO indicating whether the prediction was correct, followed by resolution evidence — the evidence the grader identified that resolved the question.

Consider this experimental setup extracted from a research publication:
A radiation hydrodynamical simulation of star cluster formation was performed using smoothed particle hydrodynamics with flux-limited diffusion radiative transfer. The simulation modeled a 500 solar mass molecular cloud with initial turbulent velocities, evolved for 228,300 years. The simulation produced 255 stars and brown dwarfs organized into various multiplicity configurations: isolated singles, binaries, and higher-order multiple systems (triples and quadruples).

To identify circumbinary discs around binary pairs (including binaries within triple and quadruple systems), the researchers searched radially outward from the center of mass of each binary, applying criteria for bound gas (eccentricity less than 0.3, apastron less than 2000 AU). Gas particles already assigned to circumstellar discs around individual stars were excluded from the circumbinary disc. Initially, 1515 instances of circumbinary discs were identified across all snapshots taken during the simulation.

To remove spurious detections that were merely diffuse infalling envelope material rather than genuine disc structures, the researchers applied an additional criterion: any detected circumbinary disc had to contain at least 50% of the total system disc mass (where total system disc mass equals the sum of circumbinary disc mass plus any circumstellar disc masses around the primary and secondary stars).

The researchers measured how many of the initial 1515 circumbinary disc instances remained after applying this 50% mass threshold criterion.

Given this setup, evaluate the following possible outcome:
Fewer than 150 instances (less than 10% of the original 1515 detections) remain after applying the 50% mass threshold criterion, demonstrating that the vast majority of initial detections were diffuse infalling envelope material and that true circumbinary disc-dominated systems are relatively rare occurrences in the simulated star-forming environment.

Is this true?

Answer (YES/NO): NO